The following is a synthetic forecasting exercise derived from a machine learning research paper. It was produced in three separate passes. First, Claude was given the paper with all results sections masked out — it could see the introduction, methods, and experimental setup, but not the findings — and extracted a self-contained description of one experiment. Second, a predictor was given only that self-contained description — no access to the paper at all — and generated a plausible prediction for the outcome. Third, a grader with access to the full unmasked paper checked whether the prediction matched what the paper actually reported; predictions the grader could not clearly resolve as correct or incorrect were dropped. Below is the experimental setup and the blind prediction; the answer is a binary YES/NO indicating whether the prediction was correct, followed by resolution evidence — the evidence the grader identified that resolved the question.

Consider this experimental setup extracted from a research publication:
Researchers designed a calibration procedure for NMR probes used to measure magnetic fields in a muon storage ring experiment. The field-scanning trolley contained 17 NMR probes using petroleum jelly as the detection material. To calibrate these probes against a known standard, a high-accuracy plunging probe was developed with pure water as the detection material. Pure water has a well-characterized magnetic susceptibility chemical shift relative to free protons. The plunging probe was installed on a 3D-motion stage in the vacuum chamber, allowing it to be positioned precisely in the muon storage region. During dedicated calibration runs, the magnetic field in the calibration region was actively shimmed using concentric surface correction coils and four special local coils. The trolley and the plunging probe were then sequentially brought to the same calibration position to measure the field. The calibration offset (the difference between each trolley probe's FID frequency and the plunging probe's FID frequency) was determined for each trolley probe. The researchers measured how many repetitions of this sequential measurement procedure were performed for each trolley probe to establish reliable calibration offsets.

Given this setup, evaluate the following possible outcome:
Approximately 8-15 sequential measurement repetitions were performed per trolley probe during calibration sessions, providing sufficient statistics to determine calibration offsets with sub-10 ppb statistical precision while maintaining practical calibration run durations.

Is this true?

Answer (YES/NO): NO